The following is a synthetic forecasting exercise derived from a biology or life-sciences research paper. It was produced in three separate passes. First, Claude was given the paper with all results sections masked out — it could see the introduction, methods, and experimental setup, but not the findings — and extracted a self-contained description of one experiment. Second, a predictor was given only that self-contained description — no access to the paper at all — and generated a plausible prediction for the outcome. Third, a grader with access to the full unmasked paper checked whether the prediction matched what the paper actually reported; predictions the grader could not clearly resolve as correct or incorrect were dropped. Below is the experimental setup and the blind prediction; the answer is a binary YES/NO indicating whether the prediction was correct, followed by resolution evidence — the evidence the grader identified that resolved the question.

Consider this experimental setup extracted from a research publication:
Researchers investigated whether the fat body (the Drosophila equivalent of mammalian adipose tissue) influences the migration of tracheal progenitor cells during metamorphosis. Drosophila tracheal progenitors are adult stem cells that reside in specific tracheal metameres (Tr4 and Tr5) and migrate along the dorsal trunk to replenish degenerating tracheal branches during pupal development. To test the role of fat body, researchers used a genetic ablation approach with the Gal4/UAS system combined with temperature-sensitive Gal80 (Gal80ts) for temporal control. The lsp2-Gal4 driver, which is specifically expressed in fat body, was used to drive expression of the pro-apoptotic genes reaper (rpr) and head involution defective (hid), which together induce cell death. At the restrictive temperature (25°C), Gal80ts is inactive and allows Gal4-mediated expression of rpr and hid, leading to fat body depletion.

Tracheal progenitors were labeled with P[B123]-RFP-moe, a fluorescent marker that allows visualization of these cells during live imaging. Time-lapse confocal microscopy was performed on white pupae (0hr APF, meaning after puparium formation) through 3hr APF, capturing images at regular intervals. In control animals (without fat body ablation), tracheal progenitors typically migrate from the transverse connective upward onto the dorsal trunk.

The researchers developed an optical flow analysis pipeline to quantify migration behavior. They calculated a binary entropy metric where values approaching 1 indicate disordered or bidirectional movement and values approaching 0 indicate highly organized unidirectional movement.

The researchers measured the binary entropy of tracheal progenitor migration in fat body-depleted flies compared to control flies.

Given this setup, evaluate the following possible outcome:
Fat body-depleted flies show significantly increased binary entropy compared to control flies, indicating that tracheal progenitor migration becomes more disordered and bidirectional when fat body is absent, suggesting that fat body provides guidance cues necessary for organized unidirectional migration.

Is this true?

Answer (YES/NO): YES